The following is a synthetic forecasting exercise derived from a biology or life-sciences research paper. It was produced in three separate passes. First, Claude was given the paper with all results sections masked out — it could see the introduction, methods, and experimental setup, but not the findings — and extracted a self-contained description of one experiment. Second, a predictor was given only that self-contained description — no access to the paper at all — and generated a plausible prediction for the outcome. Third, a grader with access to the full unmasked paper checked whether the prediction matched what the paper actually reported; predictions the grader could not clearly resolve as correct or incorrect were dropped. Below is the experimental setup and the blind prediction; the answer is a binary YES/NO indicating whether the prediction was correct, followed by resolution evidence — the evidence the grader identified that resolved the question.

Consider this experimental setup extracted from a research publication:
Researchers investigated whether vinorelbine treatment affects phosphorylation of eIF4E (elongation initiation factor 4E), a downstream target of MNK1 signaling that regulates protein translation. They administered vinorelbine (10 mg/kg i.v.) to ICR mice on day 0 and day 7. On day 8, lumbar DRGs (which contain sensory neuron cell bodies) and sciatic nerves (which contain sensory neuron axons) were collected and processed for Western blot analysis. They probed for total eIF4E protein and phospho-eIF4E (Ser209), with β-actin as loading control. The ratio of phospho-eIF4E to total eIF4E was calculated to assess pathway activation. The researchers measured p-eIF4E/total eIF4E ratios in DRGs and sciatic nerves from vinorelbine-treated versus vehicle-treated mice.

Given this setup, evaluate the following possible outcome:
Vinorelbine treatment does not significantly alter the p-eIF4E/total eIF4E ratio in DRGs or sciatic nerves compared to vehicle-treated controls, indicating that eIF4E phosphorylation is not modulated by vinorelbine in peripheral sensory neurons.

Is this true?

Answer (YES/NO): NO